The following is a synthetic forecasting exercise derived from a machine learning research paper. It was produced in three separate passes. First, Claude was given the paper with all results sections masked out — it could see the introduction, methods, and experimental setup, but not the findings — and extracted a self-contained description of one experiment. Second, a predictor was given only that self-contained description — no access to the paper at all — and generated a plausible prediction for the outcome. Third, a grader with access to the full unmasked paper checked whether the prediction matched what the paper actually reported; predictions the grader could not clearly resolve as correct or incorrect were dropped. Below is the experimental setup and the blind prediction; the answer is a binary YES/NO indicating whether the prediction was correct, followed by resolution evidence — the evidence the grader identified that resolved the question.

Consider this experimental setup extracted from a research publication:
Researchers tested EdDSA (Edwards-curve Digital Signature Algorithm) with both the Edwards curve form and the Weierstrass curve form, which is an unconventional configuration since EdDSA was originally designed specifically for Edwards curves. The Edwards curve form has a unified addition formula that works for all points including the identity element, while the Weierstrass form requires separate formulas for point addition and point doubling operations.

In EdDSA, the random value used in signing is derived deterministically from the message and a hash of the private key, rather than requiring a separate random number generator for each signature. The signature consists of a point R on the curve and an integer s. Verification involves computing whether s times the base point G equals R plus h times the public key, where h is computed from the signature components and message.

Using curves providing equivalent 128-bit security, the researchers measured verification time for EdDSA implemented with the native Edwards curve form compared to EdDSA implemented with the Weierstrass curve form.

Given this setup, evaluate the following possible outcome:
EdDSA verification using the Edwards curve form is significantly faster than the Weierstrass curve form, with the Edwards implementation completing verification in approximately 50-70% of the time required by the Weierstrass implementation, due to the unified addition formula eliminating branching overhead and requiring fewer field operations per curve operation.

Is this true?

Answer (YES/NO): NO